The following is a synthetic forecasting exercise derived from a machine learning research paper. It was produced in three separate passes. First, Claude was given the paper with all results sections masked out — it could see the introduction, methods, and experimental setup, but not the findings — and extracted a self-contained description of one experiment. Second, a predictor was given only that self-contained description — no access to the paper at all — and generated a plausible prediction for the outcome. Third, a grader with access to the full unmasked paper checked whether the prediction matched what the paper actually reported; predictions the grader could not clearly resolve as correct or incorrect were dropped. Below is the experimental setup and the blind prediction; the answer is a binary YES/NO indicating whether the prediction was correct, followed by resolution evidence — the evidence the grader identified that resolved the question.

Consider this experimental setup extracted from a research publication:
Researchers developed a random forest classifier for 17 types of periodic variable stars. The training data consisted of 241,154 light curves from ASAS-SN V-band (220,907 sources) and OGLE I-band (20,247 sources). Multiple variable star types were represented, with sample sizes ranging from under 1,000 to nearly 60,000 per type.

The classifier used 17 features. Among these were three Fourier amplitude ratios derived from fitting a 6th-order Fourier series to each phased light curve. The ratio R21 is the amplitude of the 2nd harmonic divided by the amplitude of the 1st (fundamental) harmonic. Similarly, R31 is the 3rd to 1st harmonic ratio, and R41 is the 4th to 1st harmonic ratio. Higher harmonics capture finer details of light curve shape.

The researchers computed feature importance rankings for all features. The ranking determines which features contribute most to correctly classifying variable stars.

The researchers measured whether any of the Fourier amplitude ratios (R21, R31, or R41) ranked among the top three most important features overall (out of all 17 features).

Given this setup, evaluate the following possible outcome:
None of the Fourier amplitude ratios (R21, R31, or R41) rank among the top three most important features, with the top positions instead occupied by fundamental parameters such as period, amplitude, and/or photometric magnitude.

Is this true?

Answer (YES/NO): NO